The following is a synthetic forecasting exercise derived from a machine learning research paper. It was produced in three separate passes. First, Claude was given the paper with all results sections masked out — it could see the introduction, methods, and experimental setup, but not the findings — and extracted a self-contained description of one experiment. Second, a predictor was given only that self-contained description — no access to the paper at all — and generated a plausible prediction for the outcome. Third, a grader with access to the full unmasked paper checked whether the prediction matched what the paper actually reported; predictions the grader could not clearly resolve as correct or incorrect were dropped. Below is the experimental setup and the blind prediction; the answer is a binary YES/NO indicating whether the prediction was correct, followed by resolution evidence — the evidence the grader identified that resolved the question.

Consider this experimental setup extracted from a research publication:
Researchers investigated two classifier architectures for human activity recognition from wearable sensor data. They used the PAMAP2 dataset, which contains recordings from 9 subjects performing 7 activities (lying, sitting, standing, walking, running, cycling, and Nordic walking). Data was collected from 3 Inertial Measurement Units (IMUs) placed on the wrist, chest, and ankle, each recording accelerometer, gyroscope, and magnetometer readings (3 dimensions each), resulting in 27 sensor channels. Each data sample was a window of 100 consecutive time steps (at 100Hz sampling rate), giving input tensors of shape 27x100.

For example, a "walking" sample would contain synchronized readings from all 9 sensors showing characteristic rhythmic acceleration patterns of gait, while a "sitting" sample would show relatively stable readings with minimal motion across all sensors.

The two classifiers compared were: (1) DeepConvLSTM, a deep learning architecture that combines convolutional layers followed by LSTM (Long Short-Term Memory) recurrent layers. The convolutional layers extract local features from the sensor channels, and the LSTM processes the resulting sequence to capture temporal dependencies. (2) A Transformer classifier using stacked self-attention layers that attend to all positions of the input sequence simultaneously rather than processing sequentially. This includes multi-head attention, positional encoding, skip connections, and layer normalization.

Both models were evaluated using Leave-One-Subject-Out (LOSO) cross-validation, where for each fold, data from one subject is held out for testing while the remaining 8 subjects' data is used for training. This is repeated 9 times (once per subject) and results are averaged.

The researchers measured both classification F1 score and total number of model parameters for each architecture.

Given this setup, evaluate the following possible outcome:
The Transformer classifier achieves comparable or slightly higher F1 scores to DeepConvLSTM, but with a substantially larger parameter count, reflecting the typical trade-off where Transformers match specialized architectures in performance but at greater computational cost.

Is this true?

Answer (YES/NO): NO